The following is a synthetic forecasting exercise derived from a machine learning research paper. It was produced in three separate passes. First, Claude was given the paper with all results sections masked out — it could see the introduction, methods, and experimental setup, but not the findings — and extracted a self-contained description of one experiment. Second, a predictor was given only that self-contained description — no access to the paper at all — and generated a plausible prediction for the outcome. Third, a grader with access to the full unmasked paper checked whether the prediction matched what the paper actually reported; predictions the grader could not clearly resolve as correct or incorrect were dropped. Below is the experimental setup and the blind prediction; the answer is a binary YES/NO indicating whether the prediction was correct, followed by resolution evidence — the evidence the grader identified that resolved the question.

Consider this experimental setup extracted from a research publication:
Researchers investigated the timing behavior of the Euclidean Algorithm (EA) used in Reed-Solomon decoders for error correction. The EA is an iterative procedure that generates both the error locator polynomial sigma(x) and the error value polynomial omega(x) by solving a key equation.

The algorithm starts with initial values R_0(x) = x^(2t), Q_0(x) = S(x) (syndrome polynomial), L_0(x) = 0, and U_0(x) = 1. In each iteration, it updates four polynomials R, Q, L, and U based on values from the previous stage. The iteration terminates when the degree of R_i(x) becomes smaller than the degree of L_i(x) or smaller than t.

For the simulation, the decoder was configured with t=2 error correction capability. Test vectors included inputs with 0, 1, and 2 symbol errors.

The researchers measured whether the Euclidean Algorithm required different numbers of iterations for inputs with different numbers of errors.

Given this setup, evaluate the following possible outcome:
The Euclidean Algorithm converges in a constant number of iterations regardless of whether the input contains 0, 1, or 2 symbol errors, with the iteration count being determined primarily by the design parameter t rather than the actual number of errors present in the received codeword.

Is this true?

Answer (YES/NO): NO